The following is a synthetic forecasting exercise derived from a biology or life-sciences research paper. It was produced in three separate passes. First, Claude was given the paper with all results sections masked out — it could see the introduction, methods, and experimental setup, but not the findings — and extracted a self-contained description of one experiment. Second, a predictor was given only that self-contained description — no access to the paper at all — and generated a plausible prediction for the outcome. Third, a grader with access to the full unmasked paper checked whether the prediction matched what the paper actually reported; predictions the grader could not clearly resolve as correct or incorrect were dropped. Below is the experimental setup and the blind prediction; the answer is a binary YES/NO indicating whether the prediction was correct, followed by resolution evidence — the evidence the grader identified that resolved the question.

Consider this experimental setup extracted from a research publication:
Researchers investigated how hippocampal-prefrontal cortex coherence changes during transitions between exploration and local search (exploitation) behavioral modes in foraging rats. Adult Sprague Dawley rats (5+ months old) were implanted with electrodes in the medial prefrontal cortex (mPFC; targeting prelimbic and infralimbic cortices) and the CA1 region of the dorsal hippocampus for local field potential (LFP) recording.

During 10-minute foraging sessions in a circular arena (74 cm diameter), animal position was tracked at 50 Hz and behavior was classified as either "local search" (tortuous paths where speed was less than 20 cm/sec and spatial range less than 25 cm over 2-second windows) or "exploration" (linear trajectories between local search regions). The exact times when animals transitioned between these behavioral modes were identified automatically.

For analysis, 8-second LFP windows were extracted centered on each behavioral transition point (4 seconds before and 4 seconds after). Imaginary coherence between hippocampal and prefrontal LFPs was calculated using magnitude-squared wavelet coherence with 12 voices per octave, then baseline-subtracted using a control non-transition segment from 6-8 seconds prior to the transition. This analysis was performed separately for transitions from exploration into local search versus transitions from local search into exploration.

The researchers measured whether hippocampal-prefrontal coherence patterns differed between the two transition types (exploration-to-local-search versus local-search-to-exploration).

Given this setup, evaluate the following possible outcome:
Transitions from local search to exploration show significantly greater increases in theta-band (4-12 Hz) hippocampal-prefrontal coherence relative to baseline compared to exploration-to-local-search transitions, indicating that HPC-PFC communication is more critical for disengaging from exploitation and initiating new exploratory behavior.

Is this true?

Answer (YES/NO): NO